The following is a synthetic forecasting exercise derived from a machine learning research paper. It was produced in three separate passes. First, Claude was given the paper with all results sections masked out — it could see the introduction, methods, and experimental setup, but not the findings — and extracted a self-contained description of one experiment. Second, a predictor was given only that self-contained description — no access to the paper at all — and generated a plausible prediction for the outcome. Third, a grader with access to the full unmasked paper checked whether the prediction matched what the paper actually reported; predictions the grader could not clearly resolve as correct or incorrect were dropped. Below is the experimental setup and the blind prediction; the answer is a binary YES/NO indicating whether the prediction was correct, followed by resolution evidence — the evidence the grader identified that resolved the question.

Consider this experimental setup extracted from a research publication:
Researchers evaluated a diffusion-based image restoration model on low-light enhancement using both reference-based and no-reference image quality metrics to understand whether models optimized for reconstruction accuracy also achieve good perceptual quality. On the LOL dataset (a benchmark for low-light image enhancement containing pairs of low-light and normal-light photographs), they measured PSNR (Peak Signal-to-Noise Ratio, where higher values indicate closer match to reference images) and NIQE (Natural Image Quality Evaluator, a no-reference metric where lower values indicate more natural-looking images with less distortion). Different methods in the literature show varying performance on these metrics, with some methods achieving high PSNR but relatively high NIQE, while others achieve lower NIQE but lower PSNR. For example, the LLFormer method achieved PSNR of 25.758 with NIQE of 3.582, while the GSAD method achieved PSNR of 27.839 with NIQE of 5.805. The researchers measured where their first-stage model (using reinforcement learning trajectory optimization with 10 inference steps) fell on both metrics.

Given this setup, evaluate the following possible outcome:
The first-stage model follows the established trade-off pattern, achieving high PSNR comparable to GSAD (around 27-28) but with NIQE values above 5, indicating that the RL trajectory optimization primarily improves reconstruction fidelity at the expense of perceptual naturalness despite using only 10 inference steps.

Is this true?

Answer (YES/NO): YES